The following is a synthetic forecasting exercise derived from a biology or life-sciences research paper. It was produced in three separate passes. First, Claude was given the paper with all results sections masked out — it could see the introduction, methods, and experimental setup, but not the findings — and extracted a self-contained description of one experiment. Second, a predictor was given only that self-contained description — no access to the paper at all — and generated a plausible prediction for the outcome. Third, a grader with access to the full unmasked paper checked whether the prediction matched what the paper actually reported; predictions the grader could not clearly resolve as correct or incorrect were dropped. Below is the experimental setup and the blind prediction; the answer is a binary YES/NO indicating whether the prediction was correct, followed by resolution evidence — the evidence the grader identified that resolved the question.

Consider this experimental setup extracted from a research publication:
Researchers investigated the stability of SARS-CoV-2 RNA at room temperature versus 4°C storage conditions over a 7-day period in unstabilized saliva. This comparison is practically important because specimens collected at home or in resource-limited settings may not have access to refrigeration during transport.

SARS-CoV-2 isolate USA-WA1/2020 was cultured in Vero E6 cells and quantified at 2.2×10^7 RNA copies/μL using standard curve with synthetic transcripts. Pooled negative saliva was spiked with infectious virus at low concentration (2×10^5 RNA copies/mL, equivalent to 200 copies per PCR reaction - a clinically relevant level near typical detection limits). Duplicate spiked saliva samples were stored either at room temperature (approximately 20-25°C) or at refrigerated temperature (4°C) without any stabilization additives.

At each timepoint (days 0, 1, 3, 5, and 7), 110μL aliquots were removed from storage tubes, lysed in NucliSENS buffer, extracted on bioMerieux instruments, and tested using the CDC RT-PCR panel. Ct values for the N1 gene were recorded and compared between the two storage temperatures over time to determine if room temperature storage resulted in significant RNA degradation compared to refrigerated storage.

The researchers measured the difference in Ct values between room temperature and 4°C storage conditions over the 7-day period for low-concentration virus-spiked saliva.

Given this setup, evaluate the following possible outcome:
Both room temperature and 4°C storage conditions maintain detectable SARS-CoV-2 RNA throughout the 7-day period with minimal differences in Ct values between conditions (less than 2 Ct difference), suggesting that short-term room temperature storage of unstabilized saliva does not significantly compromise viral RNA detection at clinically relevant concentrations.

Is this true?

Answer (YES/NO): YES